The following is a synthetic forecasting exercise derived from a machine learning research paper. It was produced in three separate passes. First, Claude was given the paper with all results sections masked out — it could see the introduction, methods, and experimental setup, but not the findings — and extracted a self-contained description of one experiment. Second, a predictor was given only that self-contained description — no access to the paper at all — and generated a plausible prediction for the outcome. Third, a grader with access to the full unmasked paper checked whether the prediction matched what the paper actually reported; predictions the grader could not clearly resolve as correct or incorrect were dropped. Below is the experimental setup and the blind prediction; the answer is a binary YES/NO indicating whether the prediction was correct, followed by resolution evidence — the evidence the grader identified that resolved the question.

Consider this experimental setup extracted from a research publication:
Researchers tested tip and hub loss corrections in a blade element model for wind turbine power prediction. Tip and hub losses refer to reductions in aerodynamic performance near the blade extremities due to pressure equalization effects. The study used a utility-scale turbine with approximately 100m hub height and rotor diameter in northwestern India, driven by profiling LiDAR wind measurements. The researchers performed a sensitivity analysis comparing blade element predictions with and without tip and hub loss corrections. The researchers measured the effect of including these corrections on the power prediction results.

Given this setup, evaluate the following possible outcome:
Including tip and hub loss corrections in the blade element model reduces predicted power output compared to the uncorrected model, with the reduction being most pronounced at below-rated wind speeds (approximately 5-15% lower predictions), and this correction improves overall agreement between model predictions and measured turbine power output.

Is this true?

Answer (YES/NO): NO